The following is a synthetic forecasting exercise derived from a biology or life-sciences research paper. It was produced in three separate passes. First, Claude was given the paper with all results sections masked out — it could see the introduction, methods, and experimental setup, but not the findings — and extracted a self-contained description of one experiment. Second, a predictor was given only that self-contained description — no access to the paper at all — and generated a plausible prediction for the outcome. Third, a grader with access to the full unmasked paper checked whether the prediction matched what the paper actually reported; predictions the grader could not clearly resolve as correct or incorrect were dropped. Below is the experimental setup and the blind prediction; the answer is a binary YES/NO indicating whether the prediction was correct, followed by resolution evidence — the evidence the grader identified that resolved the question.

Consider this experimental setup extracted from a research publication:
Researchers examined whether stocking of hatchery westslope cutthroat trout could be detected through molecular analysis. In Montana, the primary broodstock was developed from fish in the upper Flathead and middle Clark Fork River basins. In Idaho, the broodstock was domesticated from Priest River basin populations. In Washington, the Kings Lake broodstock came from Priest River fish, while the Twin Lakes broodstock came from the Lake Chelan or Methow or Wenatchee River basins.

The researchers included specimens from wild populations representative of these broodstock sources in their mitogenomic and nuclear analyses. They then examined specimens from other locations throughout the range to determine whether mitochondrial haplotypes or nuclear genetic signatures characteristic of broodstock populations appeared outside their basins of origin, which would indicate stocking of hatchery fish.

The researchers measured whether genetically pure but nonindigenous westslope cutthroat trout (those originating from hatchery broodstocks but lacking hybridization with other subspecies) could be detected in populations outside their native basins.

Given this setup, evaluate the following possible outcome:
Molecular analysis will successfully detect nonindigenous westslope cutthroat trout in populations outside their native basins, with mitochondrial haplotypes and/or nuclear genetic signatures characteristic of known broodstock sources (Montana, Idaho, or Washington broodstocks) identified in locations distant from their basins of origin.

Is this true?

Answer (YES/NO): YES